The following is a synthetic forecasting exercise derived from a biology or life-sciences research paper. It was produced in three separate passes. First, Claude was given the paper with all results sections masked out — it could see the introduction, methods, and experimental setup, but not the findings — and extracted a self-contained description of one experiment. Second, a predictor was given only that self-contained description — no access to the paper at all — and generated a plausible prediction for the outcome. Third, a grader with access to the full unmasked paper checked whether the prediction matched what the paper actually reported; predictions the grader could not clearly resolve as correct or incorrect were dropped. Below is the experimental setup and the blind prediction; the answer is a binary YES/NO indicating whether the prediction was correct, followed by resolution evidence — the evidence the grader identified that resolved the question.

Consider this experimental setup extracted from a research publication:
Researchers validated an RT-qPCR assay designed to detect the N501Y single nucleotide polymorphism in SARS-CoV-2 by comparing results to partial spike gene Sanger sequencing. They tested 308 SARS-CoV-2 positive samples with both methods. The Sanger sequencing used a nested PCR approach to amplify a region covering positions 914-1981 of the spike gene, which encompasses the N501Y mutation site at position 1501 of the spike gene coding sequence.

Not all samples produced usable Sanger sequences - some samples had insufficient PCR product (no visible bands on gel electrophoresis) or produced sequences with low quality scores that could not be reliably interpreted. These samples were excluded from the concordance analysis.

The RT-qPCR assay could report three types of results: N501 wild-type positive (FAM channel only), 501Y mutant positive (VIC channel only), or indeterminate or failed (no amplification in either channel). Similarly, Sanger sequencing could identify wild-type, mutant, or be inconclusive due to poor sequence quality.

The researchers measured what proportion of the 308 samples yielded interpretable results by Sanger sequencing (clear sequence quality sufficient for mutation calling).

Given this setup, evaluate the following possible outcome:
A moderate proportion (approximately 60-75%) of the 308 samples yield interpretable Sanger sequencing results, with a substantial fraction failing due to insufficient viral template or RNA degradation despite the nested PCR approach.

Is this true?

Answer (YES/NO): NO